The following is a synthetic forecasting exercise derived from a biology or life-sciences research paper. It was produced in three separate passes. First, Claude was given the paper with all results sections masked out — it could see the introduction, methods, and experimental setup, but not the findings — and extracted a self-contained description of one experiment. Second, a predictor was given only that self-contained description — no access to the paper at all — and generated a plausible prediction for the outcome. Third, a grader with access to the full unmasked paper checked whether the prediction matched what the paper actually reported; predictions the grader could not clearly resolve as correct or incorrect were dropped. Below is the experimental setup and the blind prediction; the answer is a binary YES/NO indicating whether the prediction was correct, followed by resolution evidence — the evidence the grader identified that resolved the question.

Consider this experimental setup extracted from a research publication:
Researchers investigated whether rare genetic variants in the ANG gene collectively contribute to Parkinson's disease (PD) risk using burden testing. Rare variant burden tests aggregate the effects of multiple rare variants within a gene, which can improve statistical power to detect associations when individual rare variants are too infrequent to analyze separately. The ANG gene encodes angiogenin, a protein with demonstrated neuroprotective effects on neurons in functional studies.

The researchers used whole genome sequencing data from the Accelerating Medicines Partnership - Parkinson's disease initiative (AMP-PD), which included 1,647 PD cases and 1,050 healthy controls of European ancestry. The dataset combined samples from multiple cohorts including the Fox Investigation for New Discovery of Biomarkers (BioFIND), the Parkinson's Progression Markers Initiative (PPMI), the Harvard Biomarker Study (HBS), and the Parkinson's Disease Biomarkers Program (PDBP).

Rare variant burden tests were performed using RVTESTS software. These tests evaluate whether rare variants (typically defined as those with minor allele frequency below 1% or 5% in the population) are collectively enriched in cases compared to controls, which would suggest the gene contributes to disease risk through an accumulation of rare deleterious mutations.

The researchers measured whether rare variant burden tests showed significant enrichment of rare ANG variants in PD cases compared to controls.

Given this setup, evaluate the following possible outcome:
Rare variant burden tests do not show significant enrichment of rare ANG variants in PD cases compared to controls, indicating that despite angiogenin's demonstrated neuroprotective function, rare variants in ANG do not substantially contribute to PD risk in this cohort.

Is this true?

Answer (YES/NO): YES